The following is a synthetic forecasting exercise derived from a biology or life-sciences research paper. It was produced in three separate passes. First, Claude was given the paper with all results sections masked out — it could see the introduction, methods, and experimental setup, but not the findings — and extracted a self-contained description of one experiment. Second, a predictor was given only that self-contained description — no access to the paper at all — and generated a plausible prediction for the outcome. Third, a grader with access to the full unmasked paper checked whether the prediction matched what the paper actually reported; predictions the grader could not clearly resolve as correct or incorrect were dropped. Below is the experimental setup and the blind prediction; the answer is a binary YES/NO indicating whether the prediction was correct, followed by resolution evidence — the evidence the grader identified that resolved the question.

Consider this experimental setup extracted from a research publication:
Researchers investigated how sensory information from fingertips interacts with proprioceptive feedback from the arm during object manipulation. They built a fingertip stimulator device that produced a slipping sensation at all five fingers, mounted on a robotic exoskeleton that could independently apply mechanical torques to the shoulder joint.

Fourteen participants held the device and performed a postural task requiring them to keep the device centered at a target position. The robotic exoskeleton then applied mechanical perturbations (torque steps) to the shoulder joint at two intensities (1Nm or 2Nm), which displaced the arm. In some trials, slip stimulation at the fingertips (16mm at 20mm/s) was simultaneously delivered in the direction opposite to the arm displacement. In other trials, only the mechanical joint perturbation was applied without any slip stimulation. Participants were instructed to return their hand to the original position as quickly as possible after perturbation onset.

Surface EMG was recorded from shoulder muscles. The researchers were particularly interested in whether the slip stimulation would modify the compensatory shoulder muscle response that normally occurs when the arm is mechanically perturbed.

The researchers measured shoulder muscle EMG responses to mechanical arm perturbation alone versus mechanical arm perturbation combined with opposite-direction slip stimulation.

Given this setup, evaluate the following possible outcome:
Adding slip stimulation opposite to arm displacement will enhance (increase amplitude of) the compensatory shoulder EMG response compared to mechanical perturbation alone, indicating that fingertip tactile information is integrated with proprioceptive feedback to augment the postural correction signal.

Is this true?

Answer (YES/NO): YES